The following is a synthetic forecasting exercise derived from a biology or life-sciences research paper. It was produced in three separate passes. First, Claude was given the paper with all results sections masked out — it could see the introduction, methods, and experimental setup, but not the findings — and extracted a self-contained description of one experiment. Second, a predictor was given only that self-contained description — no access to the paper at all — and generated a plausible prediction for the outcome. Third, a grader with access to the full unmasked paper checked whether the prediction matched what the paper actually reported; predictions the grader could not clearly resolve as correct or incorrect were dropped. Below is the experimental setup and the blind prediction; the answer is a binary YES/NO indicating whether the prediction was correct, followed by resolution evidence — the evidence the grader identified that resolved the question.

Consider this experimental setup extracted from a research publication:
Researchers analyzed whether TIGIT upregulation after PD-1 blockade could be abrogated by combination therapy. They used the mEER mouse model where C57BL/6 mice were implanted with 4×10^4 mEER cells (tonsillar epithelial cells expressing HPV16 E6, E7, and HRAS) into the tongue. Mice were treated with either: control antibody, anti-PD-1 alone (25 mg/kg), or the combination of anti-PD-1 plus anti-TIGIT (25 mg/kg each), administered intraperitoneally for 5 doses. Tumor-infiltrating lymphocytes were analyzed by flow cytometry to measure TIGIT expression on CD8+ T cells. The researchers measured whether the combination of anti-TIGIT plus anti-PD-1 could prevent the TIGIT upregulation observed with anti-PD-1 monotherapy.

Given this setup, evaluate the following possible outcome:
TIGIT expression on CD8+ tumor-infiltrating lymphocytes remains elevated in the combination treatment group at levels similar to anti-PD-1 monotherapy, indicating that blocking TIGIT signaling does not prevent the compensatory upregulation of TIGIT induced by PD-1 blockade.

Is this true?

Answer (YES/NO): NO